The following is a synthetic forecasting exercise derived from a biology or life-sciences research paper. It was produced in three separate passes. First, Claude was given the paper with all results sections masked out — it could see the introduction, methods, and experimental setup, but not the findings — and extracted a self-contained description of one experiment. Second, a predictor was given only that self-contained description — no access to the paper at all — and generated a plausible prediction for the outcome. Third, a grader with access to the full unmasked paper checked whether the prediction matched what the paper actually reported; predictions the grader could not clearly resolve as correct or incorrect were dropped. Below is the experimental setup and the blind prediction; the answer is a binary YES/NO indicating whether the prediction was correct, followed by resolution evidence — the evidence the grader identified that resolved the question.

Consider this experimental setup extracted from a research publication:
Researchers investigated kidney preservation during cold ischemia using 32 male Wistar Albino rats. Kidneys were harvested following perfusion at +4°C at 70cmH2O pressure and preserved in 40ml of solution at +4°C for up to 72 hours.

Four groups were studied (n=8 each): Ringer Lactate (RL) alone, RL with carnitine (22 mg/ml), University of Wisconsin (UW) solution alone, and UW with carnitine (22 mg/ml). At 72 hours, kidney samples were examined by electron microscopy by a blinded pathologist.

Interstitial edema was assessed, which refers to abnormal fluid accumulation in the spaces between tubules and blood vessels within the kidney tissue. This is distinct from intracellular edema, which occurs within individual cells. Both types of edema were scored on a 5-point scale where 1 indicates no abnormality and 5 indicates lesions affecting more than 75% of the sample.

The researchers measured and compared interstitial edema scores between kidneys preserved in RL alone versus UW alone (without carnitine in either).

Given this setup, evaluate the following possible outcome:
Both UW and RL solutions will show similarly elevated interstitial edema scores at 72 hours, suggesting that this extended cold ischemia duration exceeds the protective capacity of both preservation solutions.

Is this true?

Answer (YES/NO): NO